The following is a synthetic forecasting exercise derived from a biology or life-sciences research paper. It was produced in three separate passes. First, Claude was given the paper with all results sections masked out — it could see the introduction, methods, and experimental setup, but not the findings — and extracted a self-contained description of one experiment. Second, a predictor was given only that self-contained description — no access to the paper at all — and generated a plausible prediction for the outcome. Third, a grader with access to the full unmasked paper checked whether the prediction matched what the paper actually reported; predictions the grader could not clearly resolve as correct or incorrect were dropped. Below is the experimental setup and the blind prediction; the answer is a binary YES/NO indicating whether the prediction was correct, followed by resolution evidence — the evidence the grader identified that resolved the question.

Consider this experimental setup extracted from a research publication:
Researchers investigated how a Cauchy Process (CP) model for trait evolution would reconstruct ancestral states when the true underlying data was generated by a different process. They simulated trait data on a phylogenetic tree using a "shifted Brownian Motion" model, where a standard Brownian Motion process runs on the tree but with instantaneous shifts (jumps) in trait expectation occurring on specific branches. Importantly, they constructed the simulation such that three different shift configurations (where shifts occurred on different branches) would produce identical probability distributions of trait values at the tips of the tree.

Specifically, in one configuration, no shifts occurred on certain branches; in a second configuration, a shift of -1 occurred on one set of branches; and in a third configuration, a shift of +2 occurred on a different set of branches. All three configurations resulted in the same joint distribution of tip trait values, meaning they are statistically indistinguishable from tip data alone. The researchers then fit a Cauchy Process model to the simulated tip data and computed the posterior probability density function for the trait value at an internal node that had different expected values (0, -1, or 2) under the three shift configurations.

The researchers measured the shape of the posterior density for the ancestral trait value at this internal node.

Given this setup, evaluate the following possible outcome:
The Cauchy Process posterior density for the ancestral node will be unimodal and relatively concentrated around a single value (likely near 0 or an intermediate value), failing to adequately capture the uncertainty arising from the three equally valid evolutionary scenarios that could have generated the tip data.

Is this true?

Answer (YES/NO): NO